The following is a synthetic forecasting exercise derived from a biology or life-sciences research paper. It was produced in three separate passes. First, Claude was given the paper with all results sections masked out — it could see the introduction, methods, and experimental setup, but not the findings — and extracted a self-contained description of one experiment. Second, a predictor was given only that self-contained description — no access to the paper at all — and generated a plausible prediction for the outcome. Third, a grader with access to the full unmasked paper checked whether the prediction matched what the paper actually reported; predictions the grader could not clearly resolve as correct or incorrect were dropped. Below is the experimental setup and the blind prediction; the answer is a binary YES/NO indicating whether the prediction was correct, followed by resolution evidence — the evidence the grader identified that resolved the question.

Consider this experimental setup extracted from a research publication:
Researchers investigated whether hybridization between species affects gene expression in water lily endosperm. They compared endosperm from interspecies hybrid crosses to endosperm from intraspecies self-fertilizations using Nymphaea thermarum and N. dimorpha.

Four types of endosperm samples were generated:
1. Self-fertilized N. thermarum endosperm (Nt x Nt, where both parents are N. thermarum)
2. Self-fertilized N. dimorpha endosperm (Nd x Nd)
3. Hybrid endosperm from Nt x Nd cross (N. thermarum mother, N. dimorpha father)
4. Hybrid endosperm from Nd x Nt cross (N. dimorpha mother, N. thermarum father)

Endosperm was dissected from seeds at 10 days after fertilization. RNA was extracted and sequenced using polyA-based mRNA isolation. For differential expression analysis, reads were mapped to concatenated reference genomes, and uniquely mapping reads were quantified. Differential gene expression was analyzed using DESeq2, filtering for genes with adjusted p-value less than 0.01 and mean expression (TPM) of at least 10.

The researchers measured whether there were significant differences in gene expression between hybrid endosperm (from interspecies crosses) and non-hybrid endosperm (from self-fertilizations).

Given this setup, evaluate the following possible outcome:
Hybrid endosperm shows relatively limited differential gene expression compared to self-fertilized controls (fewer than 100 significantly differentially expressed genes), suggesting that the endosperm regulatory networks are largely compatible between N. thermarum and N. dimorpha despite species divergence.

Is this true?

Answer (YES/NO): NO